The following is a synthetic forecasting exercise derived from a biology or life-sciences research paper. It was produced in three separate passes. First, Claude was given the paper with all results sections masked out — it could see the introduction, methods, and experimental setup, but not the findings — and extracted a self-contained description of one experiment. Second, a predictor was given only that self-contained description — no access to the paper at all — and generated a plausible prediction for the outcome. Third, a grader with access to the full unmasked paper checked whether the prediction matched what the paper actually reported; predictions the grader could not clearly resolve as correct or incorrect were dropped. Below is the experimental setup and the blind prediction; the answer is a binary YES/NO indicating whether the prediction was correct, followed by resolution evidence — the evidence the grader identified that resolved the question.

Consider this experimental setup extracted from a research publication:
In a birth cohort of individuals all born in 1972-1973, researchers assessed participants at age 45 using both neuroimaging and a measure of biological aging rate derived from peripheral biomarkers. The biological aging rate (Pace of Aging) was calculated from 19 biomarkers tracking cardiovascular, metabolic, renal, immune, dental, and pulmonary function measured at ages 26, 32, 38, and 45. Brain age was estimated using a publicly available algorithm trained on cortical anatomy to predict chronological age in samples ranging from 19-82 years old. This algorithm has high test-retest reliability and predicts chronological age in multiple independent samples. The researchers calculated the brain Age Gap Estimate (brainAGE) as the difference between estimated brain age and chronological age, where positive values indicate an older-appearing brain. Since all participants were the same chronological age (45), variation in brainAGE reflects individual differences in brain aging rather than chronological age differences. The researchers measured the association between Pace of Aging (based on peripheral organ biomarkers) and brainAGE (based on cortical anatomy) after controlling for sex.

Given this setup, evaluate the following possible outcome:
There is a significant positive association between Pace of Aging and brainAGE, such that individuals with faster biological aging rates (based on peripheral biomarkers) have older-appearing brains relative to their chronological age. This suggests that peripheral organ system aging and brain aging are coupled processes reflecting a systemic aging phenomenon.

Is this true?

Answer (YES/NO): YES